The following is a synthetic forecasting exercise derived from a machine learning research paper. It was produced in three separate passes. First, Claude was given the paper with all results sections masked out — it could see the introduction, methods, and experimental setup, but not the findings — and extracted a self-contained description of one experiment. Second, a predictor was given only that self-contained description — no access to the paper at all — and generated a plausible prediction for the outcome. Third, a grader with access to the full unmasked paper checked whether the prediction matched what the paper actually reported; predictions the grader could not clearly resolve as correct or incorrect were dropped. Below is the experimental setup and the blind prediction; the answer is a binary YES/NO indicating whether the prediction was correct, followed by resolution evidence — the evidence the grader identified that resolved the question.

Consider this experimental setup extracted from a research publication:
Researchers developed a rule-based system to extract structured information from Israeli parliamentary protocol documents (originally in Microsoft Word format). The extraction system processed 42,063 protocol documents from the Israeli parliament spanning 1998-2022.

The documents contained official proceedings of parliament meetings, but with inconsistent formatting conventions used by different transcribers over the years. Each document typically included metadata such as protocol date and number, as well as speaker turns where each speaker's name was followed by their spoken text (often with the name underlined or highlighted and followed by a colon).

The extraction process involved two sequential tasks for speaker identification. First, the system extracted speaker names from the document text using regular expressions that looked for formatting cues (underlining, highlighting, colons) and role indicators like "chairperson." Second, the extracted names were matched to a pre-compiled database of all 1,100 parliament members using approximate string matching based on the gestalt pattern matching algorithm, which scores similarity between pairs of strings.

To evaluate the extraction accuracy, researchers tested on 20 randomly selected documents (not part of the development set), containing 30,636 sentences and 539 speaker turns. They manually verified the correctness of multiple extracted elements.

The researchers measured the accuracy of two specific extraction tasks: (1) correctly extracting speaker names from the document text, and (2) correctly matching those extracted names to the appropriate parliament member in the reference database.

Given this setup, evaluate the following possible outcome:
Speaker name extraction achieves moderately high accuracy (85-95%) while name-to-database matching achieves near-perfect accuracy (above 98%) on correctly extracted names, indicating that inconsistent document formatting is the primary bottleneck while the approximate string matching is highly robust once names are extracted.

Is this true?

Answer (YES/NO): NO